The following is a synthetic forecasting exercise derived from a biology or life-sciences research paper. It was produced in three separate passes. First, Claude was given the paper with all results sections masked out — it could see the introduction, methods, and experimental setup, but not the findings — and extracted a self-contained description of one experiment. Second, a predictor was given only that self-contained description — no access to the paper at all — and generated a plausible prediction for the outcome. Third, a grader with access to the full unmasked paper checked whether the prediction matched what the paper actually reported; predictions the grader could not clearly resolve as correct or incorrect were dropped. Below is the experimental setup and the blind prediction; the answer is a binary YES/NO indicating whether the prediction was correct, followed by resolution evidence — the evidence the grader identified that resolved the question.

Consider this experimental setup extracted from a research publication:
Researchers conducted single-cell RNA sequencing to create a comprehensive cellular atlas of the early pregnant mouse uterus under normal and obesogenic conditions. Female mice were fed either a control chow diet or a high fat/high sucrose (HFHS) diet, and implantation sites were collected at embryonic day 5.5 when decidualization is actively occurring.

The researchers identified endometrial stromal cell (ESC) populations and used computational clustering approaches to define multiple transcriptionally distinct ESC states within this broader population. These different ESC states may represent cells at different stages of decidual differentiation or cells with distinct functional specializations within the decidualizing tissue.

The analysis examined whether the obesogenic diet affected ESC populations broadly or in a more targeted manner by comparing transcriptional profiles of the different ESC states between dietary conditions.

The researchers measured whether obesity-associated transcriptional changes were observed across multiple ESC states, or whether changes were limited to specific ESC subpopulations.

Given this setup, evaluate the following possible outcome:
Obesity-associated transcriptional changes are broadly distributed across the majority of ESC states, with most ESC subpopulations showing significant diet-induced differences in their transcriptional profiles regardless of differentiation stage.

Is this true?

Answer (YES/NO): YES